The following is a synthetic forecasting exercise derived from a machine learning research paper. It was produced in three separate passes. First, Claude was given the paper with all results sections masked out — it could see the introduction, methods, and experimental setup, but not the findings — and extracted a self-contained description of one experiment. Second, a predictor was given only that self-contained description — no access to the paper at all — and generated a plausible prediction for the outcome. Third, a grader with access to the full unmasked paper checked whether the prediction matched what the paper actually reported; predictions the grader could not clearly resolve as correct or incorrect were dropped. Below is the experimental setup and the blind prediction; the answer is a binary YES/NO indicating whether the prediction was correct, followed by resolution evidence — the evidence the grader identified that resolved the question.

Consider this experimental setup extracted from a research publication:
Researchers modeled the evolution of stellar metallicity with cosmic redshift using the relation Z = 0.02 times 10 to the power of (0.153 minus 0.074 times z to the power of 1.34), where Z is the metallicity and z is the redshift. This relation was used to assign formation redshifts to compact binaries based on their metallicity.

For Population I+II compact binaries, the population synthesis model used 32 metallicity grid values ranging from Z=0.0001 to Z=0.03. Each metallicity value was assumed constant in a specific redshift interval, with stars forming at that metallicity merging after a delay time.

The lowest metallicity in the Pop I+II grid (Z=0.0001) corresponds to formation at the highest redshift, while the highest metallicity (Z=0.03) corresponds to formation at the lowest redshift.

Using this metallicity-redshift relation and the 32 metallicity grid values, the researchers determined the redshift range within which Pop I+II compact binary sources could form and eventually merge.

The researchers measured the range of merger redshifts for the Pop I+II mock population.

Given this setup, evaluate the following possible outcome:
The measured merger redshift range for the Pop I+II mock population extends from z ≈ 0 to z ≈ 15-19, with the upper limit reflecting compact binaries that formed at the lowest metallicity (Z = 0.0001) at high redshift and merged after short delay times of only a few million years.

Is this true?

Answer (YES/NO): NO